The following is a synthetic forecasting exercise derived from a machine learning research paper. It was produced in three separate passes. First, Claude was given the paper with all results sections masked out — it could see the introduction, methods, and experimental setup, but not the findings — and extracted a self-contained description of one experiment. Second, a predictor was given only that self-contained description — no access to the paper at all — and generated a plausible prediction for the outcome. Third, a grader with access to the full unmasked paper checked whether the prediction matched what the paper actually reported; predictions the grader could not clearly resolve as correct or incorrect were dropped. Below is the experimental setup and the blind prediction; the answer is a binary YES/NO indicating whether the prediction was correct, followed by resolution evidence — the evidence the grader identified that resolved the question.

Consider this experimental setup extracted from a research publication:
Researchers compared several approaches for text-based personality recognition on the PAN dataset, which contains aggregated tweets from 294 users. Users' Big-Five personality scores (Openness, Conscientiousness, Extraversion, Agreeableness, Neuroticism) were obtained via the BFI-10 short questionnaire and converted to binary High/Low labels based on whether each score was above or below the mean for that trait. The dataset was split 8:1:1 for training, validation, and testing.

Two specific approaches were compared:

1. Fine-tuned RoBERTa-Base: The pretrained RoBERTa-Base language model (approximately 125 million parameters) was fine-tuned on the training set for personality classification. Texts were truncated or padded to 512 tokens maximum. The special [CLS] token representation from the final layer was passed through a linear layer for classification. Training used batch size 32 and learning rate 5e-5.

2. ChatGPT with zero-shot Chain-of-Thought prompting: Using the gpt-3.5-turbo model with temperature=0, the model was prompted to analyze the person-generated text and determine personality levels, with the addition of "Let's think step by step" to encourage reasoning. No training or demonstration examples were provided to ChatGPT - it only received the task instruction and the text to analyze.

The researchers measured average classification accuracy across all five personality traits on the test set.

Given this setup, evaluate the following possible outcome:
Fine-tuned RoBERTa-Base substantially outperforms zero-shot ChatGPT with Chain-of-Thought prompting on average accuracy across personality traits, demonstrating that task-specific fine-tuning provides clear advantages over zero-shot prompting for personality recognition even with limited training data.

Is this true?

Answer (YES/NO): NO